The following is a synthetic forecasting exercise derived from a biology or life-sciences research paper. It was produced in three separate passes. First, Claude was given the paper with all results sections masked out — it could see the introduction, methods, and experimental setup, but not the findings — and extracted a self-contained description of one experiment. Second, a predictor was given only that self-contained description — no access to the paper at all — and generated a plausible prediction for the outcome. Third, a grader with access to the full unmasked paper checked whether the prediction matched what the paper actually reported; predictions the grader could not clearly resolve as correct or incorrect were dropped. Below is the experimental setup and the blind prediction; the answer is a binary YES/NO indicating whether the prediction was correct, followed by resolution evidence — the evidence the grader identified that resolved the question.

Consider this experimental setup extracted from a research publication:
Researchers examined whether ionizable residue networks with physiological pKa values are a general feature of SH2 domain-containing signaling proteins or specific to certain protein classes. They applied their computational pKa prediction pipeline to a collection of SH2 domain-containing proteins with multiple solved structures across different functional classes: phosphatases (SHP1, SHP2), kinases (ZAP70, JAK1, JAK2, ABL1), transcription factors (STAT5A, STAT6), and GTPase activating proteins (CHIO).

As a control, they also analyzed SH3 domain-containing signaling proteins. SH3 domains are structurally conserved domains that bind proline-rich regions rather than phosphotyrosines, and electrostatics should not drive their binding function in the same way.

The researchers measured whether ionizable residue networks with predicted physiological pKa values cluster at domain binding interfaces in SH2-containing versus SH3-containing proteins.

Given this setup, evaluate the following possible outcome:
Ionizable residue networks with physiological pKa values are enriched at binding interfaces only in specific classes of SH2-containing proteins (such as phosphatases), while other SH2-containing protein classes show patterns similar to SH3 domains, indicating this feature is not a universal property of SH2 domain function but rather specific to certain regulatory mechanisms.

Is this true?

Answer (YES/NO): NO